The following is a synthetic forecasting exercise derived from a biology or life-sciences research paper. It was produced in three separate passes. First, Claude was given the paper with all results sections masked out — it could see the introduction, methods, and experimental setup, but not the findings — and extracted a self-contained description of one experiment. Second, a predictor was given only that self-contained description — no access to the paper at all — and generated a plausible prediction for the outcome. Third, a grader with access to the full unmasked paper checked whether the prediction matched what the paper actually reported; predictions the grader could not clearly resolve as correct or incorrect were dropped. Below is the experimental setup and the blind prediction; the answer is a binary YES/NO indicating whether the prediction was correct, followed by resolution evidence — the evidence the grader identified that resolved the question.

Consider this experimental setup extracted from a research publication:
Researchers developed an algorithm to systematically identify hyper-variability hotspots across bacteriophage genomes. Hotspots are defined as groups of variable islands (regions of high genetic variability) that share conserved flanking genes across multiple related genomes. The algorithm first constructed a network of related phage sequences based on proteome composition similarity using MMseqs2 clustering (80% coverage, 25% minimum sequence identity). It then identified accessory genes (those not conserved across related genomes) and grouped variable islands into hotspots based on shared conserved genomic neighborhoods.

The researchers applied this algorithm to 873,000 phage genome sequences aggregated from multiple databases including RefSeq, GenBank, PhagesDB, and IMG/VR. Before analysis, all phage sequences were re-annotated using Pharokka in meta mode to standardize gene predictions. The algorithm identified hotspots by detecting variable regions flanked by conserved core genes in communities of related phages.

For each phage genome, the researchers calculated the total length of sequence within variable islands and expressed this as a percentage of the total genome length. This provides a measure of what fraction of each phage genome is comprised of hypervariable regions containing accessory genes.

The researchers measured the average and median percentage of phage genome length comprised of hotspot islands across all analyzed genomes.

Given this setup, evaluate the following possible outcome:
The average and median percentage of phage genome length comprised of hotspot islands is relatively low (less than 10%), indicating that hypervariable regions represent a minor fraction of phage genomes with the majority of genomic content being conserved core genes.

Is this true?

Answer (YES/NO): YES